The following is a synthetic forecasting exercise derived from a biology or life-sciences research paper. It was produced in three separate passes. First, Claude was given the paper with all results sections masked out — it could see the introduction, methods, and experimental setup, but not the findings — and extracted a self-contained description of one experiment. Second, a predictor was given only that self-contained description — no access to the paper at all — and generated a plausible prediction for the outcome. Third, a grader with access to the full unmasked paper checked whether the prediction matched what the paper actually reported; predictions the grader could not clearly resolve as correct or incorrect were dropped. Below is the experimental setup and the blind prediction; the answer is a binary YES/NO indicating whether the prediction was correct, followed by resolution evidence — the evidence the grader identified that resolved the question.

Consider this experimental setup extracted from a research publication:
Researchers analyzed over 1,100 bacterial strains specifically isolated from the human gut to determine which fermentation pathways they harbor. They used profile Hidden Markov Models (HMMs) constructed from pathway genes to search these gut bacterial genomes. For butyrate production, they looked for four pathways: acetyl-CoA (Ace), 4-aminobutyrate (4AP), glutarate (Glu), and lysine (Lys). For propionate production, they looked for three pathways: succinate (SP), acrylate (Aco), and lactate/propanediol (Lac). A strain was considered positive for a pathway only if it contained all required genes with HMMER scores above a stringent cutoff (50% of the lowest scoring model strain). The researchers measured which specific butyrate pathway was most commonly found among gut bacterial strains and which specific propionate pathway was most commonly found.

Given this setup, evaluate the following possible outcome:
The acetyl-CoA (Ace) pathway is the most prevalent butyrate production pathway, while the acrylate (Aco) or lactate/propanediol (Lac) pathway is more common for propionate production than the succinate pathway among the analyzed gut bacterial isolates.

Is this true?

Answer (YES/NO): NO